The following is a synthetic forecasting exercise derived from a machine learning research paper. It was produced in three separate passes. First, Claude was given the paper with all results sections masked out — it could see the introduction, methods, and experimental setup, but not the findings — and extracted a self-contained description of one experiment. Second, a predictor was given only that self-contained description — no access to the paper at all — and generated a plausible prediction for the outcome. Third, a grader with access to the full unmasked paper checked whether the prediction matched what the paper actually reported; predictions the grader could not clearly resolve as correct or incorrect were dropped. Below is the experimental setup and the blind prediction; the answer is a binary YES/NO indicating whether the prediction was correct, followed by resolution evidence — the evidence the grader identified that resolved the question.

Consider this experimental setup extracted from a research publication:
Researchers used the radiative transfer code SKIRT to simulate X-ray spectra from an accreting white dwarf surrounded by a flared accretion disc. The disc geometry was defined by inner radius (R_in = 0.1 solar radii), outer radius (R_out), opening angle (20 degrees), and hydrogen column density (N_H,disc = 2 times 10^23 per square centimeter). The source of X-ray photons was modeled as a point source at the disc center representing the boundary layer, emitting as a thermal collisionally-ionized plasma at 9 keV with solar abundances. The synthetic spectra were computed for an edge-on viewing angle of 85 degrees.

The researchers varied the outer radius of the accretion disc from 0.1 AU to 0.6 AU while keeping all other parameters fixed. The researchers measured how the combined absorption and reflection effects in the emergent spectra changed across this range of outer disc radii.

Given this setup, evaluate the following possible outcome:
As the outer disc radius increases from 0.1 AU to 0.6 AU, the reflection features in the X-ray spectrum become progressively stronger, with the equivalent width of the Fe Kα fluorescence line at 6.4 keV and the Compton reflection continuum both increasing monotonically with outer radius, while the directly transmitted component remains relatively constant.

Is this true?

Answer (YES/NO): NO